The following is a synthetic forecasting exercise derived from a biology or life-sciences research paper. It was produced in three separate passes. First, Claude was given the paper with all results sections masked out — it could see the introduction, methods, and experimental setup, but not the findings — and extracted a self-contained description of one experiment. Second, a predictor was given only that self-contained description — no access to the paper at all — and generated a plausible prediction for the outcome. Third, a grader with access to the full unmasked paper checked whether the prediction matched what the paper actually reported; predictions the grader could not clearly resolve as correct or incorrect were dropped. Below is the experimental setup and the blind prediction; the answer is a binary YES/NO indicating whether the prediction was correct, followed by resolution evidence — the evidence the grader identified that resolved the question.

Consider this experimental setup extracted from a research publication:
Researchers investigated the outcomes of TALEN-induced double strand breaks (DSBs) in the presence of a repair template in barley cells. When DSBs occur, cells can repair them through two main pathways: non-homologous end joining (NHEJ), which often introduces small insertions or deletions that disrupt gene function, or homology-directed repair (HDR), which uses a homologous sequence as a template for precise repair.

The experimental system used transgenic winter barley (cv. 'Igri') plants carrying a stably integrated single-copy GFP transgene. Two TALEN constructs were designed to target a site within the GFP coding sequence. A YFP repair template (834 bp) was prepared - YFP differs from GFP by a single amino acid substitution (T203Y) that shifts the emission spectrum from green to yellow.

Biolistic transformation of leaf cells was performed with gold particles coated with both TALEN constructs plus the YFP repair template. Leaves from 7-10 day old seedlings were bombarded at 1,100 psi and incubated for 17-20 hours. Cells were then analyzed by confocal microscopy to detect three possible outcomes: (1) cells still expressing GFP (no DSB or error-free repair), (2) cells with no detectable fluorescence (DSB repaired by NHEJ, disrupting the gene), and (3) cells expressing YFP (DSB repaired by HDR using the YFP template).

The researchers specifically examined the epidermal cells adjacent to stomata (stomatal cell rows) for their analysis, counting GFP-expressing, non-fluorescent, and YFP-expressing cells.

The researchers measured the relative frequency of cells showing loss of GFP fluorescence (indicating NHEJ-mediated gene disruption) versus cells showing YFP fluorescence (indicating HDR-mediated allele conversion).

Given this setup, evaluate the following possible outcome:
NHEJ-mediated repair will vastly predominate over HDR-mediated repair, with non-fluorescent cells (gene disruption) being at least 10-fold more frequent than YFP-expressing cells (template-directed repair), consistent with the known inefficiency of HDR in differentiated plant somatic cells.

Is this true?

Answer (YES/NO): YES